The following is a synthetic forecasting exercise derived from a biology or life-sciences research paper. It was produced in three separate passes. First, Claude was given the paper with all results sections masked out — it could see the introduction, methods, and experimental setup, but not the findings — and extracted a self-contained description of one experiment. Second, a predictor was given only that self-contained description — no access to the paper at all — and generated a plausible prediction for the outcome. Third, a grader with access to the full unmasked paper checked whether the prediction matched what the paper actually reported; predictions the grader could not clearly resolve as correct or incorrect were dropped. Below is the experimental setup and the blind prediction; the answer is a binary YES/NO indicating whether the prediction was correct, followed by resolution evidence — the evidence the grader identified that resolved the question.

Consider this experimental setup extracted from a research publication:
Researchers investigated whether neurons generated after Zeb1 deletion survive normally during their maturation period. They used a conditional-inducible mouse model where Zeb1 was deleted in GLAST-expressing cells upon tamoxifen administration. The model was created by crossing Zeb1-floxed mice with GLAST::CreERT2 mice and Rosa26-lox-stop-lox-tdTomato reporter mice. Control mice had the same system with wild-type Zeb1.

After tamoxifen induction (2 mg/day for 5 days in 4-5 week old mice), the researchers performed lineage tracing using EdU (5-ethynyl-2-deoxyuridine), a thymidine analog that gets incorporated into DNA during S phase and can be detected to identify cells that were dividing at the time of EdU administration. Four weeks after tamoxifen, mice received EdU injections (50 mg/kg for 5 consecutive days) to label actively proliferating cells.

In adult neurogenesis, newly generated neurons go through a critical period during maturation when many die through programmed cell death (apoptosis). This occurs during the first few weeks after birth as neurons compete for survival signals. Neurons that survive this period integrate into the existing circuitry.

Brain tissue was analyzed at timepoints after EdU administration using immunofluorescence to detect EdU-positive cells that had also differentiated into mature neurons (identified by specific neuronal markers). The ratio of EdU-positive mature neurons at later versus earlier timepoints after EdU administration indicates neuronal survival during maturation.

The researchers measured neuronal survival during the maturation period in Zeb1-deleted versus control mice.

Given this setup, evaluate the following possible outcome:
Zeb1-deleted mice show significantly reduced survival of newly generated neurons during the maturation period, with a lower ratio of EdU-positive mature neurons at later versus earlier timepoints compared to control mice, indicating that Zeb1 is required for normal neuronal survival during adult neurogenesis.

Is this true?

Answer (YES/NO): NO